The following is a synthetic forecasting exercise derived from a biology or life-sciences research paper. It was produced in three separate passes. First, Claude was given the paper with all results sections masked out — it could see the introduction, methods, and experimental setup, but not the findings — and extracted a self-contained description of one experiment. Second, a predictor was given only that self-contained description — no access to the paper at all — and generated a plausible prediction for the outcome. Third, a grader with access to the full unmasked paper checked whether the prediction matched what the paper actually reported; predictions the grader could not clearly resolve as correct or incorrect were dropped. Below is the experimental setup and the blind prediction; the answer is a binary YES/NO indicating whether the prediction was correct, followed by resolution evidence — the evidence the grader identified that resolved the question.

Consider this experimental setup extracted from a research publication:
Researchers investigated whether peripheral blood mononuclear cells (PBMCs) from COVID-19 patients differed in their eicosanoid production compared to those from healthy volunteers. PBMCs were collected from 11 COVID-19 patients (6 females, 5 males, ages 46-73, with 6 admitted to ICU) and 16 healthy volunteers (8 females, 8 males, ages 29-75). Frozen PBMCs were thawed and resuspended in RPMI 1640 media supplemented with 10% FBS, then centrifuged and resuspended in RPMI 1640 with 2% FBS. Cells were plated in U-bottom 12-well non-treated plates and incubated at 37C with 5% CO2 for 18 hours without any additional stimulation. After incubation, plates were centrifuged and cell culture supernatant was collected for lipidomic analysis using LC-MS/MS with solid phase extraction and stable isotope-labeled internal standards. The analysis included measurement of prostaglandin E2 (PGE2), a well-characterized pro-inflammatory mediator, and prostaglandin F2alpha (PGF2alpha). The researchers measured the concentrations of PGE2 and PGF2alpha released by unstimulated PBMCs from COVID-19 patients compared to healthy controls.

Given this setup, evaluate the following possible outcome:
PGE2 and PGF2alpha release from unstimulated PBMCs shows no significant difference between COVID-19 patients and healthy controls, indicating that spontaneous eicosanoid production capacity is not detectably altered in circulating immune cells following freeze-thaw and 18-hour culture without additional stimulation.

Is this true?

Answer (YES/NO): NO